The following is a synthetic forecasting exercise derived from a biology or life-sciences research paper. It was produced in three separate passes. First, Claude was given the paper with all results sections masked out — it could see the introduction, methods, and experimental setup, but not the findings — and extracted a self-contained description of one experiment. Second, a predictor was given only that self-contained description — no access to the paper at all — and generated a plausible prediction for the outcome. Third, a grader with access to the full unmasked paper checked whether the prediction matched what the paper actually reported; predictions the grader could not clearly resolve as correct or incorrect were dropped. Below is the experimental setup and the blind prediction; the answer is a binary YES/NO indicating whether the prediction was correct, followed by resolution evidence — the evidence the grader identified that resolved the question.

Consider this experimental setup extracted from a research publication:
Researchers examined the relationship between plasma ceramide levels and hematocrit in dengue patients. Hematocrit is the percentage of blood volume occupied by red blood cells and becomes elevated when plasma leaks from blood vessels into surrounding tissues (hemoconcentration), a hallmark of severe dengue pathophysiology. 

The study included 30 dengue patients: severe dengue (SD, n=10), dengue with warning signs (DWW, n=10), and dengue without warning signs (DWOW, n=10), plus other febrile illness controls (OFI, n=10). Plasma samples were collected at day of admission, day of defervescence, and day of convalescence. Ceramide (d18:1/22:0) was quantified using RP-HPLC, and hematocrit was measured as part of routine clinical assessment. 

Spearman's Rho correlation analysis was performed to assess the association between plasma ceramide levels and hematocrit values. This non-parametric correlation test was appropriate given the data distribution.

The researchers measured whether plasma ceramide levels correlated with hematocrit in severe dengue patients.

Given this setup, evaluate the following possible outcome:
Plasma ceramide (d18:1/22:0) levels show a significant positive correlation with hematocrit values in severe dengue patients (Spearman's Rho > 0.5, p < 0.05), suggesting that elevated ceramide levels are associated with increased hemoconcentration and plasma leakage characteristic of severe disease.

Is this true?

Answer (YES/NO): NO